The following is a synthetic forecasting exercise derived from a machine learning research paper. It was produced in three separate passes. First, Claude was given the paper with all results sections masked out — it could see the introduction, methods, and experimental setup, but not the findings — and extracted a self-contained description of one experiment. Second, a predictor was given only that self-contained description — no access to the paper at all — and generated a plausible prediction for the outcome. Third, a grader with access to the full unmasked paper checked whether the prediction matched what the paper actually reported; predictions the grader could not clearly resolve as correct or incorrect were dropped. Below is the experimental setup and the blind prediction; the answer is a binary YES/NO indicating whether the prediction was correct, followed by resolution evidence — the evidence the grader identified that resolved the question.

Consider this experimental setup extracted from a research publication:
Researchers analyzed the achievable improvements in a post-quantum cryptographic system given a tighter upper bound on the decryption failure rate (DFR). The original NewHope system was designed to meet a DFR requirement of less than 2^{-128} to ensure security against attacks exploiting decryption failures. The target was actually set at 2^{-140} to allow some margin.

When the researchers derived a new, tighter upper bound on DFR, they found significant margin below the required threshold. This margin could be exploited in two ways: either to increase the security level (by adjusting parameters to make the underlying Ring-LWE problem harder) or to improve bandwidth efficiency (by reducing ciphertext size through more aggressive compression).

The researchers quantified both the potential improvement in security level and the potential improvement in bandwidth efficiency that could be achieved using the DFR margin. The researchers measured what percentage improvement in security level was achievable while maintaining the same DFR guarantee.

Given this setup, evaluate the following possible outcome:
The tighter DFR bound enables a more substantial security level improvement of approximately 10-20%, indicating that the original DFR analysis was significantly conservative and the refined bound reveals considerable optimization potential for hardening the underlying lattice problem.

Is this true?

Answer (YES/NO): NO